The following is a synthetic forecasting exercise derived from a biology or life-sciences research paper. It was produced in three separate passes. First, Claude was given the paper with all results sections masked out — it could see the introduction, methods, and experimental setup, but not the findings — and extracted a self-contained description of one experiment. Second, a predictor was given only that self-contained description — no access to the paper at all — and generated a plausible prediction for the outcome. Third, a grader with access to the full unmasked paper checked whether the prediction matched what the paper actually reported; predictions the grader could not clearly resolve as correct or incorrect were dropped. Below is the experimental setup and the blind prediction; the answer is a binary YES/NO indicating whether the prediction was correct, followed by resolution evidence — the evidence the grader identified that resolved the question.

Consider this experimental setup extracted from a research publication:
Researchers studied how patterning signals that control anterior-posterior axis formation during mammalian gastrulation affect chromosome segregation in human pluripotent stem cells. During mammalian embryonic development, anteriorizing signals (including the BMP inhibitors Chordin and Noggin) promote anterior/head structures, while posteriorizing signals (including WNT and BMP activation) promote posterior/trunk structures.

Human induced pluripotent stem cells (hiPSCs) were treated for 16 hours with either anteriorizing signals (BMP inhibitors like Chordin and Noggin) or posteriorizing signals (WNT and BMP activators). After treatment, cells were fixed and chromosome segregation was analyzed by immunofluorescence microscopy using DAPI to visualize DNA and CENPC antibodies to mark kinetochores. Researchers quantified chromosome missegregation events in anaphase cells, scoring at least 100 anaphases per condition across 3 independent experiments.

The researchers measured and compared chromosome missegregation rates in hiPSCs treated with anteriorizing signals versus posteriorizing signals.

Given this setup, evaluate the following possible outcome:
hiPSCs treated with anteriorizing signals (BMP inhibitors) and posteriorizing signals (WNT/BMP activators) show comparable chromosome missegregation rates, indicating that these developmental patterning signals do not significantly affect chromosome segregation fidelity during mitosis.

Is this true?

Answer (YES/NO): NO